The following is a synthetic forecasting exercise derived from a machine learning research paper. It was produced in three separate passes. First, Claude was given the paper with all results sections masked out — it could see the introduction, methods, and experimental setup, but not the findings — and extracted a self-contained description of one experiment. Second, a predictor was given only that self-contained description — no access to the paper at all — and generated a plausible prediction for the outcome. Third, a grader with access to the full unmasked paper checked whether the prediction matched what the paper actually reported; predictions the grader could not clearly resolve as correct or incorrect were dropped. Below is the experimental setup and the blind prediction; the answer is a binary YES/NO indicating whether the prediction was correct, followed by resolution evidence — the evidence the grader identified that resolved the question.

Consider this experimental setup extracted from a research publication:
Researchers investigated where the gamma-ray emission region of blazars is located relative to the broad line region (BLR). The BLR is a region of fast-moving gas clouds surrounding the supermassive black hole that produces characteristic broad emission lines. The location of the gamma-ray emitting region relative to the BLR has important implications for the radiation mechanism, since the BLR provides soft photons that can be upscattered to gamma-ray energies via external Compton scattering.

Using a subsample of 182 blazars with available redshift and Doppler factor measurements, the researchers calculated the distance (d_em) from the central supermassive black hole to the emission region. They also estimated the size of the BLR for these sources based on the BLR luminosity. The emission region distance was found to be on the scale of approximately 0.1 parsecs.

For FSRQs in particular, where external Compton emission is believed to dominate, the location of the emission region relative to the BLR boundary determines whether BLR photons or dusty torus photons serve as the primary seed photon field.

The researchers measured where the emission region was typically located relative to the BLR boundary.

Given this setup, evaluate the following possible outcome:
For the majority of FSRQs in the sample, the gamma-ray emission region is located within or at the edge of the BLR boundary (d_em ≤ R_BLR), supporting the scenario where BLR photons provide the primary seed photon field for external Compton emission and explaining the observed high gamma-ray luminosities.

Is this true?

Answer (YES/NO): NO